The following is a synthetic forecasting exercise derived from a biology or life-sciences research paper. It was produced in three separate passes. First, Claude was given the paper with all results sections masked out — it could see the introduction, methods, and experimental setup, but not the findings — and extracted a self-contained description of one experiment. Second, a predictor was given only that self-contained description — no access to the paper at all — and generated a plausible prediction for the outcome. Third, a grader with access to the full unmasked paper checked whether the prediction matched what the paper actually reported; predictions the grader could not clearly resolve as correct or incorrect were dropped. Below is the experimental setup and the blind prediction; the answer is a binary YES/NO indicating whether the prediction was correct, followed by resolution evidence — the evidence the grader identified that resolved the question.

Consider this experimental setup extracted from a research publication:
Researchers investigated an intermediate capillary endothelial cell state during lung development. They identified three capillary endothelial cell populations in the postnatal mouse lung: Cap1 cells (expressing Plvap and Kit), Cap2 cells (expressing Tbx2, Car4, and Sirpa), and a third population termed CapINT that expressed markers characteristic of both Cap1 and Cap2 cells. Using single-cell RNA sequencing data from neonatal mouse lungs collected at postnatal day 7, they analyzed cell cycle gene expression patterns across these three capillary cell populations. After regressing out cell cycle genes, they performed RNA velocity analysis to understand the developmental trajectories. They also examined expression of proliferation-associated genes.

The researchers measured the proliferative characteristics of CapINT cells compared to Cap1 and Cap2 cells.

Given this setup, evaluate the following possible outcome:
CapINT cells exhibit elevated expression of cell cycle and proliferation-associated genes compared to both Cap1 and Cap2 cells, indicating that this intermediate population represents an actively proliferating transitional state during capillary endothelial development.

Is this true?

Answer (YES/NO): NO